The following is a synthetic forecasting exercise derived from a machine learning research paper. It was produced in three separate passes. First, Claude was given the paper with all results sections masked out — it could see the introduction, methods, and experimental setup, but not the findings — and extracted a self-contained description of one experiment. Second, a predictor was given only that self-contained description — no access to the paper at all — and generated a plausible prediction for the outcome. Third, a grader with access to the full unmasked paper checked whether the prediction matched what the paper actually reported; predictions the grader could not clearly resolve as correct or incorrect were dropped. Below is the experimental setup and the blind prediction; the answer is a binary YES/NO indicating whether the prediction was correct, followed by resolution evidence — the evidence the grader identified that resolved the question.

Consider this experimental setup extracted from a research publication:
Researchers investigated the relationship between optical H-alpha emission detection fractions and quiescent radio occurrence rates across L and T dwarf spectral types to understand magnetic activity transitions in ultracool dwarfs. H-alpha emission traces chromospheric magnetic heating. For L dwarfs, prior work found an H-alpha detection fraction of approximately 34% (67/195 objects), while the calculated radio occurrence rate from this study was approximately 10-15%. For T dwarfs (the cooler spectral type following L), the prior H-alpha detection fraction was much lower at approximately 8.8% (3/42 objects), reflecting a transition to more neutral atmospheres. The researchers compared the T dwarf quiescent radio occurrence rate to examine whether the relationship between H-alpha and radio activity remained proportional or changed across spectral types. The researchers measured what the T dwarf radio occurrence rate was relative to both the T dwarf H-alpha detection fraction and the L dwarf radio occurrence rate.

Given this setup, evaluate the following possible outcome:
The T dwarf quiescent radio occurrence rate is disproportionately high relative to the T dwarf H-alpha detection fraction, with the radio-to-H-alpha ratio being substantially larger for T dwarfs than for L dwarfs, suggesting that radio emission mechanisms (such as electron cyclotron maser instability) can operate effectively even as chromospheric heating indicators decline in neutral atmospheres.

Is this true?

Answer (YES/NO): YES